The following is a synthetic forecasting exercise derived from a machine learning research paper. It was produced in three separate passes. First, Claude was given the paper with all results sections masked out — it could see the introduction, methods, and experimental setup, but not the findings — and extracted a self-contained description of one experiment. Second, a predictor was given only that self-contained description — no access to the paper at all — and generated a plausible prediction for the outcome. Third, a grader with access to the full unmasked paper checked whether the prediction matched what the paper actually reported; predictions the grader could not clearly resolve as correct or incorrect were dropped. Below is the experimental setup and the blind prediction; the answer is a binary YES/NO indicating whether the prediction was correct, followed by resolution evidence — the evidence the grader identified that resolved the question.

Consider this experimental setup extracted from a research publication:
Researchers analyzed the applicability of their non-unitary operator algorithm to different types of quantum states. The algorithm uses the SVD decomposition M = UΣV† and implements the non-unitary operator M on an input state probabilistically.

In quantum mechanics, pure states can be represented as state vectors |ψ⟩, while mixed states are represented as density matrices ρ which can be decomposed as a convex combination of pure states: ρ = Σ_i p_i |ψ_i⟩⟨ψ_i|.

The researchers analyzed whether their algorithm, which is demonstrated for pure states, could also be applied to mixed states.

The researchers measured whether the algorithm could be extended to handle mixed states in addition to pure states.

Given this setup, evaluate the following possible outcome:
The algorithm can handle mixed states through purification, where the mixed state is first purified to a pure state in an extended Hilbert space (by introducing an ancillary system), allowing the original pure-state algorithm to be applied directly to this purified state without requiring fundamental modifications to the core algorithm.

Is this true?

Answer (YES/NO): NO